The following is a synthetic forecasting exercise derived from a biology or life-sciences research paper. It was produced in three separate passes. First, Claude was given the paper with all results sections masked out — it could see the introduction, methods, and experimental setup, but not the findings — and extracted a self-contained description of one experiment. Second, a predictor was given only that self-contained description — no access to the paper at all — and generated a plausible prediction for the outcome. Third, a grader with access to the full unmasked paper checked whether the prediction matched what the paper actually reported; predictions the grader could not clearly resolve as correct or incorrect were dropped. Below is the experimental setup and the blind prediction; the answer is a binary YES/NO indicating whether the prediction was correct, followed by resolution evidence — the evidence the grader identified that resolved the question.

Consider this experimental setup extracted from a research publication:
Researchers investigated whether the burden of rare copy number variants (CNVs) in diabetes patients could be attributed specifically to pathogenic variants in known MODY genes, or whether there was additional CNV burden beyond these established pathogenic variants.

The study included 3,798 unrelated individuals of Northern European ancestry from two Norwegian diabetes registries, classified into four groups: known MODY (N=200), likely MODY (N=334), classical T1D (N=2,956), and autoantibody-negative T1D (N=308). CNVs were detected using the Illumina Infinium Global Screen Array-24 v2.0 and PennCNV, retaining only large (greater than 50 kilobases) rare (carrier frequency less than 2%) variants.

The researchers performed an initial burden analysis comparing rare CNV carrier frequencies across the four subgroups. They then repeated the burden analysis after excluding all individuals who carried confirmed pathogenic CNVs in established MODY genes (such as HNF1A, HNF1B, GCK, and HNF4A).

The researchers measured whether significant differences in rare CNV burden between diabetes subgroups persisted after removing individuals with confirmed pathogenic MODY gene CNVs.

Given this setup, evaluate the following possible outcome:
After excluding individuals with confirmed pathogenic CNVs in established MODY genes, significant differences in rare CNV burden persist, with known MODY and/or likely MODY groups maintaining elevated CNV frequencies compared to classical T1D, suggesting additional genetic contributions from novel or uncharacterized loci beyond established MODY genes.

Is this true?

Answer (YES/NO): NO